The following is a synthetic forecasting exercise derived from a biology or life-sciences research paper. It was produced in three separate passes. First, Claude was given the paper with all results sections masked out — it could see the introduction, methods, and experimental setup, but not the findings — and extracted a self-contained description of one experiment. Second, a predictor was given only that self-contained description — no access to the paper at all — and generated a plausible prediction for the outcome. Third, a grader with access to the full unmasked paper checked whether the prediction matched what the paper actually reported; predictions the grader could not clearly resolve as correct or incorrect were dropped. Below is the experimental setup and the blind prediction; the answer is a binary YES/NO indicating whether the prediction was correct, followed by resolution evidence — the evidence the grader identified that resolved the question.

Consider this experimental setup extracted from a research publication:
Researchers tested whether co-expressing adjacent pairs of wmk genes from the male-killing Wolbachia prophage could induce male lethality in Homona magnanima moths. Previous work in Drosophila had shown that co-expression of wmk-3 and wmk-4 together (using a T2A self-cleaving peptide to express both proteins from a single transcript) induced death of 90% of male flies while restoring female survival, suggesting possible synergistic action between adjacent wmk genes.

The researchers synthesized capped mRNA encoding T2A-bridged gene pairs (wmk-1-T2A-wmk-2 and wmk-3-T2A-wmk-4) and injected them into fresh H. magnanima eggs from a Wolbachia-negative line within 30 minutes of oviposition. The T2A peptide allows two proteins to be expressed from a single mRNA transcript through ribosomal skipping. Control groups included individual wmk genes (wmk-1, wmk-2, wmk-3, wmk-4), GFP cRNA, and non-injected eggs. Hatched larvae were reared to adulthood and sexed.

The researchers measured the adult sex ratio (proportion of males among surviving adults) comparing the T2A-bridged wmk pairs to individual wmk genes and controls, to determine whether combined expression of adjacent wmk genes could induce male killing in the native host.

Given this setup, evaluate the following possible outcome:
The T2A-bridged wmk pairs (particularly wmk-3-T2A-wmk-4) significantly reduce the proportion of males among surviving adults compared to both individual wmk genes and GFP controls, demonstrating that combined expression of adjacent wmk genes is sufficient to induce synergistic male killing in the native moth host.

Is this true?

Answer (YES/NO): NO